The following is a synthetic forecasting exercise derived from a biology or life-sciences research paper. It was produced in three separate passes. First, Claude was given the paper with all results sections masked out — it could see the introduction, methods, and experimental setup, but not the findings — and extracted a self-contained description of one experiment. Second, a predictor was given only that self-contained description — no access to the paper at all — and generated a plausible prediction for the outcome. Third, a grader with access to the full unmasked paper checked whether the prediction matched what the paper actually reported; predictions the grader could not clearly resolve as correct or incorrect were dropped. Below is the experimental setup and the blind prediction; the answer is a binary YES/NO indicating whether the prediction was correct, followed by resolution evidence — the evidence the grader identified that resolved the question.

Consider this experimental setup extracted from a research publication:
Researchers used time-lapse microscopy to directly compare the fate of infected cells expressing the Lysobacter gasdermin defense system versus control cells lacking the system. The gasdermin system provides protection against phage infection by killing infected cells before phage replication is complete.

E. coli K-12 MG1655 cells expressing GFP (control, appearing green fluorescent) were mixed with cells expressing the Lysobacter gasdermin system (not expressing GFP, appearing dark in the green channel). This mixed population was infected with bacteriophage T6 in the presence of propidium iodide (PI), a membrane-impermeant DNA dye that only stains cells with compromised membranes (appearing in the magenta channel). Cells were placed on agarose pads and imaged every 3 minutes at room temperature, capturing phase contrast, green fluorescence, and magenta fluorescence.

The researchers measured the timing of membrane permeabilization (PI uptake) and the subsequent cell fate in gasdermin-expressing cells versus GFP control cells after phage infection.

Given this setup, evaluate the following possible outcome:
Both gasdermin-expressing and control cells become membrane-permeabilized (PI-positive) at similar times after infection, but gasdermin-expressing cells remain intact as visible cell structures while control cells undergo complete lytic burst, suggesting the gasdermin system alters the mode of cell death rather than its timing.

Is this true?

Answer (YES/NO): NO